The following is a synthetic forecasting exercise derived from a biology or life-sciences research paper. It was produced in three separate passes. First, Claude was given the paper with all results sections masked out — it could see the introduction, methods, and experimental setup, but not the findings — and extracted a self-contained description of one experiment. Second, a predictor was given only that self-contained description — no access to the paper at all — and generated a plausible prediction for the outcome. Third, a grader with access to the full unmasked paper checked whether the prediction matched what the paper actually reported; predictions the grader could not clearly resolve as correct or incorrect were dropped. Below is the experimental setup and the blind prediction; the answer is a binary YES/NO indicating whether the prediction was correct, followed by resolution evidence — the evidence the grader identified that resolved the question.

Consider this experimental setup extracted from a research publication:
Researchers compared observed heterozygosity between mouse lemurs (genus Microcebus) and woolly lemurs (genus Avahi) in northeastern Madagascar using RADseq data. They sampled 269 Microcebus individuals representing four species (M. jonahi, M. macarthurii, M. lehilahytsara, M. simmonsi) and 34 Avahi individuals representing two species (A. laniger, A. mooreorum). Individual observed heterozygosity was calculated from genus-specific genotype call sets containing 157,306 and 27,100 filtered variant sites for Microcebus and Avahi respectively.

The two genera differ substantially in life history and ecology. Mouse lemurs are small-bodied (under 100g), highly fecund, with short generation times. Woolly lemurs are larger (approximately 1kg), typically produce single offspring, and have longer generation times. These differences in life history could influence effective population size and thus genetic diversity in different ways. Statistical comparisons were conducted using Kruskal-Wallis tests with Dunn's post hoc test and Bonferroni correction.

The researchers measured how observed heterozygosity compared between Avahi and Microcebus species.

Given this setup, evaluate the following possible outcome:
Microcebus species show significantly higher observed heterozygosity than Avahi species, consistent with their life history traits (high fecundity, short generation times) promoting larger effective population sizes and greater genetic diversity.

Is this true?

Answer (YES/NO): NO